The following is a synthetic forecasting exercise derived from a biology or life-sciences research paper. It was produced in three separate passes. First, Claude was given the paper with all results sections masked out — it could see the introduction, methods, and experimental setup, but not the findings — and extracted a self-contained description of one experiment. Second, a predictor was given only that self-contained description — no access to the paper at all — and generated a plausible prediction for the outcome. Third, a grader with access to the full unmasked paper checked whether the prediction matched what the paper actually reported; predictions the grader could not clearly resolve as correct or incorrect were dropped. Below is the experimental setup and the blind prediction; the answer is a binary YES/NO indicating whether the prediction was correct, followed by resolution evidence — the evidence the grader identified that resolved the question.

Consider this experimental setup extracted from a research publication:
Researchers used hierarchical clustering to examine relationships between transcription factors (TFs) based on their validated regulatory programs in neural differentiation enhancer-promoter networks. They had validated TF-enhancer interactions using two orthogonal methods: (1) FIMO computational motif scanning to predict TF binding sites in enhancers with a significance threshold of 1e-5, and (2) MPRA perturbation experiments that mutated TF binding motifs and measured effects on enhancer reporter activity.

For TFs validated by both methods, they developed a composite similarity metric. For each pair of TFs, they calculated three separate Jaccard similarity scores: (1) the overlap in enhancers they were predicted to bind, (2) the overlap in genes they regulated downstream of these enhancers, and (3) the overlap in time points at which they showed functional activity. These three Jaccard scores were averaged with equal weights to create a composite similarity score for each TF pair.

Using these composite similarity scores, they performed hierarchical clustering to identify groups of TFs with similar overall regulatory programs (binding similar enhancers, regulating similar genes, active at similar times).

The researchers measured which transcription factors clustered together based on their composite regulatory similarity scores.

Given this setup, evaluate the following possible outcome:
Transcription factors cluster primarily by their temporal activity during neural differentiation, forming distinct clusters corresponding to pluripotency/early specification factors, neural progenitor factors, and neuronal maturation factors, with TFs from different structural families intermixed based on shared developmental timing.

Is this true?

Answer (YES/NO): NO